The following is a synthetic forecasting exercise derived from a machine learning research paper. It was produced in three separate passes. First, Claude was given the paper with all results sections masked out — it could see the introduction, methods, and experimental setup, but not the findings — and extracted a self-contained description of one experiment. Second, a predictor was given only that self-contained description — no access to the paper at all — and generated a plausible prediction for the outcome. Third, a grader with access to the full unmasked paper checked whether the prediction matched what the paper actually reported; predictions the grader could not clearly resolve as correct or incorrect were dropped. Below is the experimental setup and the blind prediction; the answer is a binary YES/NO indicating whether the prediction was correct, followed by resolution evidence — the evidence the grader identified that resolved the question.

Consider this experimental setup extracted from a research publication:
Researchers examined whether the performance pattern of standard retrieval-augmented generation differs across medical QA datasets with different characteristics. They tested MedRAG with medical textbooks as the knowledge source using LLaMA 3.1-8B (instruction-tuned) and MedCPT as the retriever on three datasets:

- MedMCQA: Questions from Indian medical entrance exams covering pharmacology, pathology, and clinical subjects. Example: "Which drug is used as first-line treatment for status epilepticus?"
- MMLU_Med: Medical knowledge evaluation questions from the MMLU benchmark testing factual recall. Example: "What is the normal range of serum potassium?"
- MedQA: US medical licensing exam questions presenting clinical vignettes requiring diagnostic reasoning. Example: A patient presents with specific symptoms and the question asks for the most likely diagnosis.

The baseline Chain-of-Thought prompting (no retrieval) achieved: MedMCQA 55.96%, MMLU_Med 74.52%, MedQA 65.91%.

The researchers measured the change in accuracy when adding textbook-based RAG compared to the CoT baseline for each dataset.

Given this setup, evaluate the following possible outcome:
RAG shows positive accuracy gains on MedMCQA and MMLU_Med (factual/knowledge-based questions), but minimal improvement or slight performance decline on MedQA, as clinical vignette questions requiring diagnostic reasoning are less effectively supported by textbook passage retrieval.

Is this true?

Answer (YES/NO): NO